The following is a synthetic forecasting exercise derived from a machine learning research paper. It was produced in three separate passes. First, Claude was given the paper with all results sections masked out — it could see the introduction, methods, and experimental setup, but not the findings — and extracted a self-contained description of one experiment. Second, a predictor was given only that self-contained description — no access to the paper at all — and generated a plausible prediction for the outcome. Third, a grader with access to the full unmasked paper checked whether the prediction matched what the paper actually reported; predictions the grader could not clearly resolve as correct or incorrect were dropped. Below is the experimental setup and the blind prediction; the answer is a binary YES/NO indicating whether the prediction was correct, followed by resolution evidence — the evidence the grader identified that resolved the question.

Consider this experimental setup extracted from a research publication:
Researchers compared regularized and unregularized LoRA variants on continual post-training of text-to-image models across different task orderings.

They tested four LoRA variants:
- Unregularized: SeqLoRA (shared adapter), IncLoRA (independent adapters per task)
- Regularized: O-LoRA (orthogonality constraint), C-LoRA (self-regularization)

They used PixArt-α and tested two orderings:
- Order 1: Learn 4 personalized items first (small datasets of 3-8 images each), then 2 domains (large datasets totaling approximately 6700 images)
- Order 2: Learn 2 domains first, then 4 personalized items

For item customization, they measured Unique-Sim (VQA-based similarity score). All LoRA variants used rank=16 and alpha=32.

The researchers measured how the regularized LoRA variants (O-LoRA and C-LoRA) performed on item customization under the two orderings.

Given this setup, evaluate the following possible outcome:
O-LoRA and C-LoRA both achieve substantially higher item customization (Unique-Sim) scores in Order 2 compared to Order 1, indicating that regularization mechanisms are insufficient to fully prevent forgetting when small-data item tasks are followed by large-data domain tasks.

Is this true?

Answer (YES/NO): NO